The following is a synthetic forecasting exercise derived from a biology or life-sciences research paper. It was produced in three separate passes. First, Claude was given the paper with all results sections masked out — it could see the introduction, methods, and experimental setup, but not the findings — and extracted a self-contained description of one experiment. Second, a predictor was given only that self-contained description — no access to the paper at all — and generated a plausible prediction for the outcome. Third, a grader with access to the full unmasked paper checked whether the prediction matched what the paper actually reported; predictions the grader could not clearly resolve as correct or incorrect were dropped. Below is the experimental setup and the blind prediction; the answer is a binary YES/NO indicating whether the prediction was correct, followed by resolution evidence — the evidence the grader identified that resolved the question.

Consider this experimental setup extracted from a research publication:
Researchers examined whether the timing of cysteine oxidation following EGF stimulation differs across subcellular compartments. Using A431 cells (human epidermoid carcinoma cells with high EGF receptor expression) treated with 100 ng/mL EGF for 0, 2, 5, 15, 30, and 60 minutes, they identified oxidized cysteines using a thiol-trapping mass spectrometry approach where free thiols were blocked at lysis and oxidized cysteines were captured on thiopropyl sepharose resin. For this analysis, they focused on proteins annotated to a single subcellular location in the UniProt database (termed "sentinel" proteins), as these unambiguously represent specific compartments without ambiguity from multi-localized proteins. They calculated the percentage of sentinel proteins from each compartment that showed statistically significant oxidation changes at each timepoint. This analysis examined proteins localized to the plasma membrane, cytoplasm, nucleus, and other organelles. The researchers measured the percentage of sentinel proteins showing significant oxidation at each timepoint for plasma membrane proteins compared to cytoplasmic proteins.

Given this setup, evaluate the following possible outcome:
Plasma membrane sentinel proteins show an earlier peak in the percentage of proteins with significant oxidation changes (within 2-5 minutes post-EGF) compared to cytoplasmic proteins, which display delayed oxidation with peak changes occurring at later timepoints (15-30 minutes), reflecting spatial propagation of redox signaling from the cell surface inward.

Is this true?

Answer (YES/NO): YES